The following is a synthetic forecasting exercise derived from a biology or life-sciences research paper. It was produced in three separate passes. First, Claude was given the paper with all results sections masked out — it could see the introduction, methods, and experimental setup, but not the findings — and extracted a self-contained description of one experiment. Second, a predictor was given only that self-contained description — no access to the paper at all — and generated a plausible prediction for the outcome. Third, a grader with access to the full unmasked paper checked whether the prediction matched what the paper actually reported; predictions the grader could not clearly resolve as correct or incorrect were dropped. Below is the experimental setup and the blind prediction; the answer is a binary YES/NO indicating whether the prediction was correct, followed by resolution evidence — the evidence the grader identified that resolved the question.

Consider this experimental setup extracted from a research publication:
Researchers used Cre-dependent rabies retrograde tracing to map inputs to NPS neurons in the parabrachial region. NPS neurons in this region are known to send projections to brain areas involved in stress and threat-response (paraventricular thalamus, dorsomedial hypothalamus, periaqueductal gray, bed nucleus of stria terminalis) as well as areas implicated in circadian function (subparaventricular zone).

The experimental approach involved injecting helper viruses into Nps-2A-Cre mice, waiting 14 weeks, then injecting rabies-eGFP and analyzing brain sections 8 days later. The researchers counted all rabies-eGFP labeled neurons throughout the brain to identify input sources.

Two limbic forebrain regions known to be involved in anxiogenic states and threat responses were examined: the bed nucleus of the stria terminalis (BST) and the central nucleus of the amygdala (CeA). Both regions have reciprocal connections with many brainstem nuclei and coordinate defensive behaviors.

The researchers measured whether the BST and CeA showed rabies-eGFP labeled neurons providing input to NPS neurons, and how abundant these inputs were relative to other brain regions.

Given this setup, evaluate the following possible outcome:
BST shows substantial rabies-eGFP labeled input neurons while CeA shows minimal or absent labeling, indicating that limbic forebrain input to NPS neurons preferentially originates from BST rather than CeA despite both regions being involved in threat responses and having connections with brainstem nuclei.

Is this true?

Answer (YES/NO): NO